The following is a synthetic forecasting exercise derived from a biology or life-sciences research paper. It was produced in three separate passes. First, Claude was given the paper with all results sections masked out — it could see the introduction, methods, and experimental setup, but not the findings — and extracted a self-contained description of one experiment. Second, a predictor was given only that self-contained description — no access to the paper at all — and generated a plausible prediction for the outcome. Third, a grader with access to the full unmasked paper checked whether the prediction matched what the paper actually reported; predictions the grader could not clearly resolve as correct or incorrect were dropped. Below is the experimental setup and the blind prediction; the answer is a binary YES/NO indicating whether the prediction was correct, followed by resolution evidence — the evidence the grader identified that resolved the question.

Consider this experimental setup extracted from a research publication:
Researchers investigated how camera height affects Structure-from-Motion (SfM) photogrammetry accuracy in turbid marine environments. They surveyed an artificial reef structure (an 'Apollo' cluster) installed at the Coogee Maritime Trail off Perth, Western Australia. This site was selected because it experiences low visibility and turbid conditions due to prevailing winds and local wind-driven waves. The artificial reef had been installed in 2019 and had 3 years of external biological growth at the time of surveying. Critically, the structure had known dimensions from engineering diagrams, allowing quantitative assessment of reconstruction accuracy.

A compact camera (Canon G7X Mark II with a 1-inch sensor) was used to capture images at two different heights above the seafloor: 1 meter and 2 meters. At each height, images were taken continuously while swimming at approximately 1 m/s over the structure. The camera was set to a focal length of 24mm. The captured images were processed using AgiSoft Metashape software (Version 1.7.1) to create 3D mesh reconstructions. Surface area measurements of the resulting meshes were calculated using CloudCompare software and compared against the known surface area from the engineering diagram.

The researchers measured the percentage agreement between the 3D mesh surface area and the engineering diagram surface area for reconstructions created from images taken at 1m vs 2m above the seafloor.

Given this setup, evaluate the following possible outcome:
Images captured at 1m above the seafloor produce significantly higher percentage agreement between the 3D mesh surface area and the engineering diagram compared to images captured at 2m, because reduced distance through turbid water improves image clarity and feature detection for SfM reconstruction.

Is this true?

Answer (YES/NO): YES